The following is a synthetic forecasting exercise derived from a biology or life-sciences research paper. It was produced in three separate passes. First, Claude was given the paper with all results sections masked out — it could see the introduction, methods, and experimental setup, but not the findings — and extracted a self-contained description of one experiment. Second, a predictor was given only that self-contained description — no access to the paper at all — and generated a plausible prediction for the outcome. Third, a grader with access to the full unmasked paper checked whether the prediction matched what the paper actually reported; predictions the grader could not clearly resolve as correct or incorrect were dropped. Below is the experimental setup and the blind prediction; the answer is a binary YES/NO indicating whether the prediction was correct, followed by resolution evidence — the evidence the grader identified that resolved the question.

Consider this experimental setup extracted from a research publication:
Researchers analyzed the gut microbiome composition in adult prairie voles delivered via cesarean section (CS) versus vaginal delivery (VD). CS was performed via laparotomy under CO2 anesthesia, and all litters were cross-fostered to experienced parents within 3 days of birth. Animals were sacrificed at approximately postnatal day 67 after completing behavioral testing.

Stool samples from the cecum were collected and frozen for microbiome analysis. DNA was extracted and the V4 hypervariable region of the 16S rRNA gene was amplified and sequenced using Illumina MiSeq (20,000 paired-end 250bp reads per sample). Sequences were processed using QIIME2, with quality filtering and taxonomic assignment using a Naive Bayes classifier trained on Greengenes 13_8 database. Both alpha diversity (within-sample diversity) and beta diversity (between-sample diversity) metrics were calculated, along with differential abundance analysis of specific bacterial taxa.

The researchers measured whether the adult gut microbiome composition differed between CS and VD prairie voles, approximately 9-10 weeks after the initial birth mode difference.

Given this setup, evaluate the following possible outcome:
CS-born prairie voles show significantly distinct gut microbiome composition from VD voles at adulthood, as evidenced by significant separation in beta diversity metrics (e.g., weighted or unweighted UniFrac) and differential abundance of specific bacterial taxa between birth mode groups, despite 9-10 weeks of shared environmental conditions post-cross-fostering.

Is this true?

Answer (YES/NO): NO